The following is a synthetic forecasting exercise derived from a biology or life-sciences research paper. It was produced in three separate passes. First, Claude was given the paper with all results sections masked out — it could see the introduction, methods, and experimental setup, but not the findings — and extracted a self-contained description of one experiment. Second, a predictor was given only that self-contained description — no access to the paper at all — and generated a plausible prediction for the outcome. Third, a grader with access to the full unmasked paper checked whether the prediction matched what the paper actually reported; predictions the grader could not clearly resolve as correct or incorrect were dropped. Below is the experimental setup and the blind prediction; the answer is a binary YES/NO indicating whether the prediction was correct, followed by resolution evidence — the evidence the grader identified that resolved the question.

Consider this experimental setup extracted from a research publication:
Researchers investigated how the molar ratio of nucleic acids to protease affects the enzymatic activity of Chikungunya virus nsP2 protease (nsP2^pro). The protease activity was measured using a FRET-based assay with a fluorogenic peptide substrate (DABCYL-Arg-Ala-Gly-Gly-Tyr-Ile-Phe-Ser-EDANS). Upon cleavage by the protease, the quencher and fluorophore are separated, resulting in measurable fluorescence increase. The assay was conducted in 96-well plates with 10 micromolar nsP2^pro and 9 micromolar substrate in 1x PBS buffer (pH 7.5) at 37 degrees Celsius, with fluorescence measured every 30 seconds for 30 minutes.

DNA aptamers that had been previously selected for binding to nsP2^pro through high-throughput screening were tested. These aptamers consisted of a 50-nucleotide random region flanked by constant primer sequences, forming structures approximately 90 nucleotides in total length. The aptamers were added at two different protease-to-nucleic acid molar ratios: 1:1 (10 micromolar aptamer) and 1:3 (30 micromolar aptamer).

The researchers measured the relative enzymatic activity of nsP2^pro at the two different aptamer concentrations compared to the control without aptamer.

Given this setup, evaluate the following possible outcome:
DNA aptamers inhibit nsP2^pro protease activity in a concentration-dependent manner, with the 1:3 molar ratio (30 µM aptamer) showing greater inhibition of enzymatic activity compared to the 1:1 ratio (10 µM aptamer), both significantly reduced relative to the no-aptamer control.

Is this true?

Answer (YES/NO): NO